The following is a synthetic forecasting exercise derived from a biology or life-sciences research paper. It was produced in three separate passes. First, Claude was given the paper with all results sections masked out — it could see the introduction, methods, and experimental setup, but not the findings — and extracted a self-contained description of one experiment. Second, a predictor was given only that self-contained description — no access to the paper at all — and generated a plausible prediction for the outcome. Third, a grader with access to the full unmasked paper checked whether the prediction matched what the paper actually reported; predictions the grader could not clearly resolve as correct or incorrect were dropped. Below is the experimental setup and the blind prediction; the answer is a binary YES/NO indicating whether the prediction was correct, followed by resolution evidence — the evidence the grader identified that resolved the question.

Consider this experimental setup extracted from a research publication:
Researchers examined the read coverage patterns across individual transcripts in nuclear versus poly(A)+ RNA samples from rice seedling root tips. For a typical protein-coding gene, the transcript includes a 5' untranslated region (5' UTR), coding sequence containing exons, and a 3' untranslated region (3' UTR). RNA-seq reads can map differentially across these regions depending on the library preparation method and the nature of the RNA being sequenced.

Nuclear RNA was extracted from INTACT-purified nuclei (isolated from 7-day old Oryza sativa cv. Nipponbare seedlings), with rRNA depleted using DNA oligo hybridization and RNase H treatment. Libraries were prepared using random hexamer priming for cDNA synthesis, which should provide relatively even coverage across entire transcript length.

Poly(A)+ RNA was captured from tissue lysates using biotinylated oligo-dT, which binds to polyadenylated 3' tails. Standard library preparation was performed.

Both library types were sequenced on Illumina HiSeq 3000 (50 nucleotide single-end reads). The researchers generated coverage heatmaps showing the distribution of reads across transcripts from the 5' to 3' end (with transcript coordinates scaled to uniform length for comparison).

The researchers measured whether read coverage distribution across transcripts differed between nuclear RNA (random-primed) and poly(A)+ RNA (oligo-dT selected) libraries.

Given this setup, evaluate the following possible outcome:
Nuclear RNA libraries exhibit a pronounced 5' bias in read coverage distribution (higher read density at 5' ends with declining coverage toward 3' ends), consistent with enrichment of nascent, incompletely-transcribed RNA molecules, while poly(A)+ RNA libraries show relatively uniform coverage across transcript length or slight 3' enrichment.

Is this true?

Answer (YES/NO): YES